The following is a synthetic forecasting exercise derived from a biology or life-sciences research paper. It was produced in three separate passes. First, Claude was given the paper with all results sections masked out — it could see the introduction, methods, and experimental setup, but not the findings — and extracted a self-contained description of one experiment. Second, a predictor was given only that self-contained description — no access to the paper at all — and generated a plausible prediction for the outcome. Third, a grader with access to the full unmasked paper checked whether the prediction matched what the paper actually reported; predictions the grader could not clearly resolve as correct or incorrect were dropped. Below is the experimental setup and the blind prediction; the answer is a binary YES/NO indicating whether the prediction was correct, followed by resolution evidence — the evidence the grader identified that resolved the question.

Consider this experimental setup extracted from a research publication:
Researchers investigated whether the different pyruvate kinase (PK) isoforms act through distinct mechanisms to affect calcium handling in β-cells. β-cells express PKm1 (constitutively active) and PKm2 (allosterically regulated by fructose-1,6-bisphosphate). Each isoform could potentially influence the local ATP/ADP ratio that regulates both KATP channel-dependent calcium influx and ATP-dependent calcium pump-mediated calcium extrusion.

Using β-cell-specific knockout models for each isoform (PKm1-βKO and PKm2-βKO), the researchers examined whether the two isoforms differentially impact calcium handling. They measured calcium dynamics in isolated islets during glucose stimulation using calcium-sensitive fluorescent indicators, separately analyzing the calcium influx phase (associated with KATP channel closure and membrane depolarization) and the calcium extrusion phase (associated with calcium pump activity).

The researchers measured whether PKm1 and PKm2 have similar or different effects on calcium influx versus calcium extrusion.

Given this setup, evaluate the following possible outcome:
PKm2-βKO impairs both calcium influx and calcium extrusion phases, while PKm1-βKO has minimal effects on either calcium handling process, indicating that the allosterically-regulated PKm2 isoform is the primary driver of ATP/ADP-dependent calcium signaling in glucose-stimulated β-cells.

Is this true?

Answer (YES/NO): NO